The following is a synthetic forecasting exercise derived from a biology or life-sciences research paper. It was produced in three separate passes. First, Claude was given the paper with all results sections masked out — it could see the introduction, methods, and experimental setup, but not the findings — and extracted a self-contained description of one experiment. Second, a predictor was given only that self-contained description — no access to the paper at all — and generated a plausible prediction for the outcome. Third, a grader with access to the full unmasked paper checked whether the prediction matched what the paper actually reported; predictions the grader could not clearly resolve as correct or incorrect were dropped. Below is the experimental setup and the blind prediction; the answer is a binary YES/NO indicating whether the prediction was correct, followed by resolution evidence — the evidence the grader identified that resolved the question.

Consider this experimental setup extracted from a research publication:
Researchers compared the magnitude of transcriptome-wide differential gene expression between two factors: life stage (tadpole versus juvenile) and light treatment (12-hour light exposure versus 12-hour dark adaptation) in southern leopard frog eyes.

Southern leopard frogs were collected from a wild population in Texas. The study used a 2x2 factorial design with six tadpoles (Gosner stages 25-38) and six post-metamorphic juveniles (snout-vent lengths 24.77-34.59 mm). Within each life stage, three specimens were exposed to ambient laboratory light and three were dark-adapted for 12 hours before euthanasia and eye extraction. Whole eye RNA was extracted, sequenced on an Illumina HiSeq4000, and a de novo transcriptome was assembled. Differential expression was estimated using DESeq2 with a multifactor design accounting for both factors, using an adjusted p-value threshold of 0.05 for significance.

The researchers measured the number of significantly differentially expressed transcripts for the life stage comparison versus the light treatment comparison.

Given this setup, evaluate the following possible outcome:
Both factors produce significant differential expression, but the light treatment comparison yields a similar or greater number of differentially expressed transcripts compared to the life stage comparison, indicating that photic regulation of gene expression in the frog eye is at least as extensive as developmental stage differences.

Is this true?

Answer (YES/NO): NO